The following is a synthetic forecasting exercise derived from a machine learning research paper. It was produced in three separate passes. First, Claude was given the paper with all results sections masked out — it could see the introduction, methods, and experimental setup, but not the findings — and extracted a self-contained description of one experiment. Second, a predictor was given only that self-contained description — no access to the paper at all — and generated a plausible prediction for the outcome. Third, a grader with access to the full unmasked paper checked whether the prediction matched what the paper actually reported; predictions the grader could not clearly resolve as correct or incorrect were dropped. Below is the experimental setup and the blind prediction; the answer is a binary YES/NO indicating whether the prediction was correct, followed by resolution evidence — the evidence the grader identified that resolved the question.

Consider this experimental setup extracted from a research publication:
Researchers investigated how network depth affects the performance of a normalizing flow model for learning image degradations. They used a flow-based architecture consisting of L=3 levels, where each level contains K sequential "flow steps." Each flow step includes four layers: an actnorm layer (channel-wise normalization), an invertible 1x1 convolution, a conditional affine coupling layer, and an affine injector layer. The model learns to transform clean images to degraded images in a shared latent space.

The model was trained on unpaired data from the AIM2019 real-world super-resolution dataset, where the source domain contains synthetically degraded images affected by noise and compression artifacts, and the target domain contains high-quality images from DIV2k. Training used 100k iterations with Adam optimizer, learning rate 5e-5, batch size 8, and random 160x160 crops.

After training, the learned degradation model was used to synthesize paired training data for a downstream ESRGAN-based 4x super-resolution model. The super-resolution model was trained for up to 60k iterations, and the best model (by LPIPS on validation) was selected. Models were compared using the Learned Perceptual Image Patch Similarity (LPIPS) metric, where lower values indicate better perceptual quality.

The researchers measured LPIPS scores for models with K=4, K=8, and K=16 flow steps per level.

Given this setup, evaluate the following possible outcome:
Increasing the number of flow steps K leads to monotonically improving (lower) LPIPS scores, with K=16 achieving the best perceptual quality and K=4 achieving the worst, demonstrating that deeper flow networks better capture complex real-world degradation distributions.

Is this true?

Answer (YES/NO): YES